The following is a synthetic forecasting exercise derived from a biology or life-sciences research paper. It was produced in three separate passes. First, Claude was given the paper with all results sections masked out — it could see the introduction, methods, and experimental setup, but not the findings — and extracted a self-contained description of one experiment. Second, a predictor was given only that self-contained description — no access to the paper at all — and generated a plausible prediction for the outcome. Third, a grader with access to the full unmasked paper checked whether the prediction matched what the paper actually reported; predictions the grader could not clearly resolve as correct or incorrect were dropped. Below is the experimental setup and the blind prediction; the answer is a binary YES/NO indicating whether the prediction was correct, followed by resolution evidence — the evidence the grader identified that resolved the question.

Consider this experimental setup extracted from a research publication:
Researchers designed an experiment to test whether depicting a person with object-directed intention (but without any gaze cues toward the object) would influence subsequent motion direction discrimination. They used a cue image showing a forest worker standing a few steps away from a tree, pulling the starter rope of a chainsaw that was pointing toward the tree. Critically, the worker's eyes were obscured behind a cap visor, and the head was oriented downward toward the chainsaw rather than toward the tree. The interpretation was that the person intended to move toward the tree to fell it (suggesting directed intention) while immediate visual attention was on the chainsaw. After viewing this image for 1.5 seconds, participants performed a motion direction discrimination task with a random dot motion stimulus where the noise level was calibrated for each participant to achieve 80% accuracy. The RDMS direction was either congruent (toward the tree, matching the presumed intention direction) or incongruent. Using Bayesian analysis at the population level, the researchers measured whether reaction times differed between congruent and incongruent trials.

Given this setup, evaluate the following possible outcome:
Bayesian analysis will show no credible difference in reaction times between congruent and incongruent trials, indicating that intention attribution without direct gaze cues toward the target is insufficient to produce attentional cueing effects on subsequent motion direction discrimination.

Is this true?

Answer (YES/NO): YES